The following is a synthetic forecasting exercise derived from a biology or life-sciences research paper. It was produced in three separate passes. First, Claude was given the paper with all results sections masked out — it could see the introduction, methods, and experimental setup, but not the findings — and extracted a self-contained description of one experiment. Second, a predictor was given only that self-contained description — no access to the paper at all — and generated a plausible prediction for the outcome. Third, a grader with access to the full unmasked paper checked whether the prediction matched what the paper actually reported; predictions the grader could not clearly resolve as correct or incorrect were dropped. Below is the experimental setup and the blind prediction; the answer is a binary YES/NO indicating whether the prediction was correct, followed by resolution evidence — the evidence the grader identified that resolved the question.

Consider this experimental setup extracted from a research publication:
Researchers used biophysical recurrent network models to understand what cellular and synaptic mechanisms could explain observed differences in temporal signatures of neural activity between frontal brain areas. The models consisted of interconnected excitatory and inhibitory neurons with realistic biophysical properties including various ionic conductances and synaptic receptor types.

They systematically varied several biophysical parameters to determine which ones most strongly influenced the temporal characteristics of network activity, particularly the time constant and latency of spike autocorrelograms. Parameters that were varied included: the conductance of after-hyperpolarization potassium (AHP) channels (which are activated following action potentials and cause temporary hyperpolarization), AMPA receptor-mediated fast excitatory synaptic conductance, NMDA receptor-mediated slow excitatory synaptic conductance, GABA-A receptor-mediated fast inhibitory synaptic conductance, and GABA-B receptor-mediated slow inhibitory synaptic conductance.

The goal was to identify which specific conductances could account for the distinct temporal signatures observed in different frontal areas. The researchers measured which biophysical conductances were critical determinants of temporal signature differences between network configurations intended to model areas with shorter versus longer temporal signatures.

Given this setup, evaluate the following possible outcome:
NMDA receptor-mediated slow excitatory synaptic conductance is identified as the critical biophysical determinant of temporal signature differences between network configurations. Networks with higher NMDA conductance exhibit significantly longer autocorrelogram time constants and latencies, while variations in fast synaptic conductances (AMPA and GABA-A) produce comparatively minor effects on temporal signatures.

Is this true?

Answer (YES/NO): NO